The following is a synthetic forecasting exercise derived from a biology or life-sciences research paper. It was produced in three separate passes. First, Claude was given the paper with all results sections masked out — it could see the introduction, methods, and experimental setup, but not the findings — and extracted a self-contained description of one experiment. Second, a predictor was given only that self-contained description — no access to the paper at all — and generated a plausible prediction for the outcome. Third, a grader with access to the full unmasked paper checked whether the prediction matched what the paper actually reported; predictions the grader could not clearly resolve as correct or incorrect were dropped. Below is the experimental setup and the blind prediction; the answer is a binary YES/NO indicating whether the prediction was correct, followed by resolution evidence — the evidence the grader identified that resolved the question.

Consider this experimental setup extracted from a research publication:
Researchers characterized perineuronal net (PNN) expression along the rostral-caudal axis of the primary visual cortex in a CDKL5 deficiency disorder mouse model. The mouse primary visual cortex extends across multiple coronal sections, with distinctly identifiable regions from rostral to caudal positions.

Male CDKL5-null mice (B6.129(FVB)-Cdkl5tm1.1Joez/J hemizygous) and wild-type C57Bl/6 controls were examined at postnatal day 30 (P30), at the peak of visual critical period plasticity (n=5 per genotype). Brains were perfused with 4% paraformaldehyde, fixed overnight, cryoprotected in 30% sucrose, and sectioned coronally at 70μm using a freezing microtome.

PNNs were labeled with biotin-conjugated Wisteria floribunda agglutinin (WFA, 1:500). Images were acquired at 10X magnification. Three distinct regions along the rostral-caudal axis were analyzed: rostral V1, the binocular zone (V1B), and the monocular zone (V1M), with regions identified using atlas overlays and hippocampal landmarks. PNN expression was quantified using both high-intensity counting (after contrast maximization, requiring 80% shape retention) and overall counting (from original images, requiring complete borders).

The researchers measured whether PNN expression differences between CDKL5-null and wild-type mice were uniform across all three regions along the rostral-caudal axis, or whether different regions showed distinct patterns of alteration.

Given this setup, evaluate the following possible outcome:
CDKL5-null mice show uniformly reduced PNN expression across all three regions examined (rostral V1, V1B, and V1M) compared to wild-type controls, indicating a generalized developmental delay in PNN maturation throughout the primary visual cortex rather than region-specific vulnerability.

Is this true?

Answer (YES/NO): NO